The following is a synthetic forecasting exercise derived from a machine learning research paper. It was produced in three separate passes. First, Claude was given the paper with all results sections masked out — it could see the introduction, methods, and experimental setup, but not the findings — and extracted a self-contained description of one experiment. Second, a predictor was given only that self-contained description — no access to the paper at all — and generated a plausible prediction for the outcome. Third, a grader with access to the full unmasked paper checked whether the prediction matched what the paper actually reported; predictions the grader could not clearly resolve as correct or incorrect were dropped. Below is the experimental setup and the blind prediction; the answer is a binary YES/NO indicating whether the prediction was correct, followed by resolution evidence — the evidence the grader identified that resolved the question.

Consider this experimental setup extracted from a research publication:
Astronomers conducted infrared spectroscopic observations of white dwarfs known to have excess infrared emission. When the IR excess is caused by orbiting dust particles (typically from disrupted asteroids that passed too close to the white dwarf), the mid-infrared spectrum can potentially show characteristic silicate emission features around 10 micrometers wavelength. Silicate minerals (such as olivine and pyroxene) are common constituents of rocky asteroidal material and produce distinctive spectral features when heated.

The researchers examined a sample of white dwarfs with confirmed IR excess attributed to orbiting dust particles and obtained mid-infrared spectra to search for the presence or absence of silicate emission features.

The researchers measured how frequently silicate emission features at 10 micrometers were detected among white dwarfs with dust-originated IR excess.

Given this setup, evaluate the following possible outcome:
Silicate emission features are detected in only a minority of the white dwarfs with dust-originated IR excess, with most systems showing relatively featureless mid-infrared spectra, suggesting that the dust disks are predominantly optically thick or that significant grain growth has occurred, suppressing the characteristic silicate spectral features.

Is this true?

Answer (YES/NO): NO